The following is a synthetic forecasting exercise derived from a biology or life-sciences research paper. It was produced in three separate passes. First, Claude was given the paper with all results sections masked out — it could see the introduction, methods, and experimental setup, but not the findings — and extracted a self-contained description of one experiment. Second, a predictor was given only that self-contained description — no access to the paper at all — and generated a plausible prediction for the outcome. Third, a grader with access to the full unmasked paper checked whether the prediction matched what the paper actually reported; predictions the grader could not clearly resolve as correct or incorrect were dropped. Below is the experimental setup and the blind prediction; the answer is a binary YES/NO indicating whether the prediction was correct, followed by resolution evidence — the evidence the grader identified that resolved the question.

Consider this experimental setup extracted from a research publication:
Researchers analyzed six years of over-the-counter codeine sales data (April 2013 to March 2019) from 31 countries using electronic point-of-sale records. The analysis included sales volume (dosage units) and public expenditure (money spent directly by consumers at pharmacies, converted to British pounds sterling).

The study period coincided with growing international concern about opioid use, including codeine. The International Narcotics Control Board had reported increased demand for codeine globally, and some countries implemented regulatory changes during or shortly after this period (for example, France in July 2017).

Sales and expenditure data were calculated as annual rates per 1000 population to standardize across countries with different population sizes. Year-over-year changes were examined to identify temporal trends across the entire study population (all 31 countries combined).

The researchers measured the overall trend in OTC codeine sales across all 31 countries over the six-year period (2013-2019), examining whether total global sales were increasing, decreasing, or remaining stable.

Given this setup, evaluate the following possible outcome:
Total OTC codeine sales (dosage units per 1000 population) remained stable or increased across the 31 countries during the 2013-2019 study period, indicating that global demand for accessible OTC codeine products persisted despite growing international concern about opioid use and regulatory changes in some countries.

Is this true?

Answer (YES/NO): YES